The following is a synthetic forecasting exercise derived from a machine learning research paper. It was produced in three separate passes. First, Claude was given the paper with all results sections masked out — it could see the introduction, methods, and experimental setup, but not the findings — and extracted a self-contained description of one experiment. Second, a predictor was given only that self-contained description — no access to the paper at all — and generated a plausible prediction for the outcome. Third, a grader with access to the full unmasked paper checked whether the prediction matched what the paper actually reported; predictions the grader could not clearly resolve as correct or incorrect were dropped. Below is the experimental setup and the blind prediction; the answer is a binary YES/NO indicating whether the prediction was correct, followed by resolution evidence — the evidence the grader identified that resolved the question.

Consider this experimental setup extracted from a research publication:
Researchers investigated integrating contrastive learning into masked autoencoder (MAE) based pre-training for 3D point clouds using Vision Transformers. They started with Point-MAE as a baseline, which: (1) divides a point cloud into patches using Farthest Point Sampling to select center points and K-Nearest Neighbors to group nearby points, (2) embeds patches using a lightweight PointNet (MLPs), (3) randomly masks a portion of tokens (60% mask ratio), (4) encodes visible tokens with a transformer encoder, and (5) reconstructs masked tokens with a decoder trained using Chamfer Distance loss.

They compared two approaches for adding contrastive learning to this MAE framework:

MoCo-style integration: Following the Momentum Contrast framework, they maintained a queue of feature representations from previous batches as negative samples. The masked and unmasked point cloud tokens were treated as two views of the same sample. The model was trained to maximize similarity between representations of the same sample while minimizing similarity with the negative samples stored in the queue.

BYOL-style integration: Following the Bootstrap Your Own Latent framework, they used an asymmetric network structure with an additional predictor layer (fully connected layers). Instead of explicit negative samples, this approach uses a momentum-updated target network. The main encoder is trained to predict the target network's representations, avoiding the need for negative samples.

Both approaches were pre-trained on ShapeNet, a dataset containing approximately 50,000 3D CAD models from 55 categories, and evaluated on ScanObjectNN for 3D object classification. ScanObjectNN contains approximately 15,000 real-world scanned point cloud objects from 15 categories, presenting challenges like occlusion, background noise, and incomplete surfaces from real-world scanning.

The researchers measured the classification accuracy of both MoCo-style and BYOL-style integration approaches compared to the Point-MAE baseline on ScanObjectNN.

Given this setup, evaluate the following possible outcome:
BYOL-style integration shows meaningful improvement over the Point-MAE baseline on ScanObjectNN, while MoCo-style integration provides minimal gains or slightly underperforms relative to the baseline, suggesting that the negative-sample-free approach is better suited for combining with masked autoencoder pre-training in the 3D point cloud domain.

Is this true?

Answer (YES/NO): NO